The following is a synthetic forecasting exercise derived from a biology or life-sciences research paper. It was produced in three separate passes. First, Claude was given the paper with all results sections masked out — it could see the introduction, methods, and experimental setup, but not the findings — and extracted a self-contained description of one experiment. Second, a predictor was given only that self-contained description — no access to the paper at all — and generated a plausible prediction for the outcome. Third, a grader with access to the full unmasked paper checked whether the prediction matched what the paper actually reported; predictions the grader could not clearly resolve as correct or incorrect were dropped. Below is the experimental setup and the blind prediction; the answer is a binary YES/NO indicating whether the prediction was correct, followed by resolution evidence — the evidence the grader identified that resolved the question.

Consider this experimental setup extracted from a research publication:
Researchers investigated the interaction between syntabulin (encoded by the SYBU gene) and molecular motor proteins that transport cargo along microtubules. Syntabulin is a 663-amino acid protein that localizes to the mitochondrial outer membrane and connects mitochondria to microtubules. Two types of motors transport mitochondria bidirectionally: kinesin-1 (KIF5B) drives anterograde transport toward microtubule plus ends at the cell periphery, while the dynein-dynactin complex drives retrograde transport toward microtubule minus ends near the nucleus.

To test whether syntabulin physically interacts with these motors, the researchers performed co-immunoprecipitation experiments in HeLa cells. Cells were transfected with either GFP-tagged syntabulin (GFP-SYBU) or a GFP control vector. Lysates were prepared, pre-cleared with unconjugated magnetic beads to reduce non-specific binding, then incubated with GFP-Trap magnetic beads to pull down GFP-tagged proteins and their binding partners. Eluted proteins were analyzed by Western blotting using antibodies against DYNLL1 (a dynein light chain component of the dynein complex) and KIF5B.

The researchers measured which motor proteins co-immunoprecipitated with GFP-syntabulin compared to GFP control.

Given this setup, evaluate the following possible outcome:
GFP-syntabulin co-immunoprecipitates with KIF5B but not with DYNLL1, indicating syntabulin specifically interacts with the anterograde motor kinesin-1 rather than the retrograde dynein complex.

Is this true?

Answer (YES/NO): NO